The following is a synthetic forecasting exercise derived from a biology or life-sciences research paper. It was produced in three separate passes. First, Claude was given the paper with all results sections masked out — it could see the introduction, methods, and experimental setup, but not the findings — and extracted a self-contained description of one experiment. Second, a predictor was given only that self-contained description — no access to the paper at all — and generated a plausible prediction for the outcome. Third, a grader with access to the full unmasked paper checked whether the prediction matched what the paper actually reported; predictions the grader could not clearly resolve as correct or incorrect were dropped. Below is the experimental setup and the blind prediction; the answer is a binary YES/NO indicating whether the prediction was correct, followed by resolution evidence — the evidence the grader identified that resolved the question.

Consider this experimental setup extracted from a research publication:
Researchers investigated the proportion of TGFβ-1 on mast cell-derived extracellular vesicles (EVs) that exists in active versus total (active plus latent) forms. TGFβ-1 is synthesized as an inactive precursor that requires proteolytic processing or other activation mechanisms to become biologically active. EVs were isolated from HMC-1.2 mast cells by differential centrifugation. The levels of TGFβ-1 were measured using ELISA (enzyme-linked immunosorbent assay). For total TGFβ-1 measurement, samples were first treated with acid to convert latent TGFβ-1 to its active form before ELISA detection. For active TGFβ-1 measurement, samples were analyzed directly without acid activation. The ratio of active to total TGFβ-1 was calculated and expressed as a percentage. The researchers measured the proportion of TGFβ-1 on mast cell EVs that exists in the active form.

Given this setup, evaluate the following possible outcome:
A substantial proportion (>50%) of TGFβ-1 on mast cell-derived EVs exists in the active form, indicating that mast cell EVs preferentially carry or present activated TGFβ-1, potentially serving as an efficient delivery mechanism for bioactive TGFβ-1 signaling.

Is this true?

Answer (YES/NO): NO